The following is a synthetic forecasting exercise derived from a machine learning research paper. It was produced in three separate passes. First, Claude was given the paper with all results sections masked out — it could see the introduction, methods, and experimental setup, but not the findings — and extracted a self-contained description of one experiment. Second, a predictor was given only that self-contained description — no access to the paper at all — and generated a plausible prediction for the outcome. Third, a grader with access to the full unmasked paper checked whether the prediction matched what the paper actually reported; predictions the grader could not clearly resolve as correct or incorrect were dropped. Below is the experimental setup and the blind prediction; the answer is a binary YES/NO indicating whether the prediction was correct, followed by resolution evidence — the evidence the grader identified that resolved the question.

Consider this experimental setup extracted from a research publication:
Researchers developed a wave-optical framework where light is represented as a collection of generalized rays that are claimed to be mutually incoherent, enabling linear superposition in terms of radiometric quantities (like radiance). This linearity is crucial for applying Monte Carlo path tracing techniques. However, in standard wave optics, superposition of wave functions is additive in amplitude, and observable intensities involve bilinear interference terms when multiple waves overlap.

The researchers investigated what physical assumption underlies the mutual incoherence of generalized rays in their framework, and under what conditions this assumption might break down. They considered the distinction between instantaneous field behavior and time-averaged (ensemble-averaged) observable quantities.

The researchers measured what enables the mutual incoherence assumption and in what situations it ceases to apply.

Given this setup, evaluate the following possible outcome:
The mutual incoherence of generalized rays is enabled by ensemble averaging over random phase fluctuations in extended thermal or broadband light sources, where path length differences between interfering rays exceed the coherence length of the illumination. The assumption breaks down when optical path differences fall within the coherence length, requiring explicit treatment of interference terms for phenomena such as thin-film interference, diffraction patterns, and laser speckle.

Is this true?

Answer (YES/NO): NO